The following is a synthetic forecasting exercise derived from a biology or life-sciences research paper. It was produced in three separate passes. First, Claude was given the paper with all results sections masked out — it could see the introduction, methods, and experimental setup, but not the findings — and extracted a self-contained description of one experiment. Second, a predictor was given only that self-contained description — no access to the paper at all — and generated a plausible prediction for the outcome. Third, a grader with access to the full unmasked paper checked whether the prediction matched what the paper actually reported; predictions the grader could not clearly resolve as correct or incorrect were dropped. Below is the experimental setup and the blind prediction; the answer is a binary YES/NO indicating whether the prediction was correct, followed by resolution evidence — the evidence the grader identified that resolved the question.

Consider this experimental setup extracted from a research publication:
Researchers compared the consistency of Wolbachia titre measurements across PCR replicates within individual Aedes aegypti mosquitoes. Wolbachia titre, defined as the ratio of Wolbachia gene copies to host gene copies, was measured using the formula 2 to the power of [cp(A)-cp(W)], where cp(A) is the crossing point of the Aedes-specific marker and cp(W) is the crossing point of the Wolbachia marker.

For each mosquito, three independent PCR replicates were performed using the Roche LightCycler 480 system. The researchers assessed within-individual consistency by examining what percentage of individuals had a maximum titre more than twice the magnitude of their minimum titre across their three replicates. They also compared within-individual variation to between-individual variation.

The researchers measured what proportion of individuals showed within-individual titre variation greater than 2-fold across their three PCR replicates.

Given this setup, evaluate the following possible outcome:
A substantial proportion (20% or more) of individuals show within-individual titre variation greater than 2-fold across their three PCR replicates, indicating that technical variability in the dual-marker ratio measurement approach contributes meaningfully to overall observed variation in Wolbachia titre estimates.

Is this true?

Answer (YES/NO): NO